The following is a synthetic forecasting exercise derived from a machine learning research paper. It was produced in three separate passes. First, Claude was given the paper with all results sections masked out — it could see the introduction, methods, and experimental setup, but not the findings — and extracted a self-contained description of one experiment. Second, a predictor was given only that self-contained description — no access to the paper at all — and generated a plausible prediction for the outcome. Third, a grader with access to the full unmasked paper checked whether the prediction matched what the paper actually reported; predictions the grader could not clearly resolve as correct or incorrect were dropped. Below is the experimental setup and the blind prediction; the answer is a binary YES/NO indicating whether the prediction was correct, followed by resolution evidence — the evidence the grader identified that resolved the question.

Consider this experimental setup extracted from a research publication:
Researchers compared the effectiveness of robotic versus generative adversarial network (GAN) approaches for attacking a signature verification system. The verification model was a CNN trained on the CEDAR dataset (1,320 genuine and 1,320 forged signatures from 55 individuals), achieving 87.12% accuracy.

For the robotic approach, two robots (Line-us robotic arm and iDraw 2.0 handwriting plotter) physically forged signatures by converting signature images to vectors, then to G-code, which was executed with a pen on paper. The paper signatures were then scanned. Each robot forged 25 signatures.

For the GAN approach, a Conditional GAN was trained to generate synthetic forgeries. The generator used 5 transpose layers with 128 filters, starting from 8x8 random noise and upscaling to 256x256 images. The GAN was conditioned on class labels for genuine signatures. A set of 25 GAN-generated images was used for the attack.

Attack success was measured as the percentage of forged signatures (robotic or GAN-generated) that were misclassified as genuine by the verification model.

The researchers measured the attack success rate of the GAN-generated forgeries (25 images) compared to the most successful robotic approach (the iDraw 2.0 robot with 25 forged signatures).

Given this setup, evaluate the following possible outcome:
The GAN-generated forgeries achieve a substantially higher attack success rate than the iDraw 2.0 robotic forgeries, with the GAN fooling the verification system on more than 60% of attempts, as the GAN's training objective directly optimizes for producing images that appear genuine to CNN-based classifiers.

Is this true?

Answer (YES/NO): NO